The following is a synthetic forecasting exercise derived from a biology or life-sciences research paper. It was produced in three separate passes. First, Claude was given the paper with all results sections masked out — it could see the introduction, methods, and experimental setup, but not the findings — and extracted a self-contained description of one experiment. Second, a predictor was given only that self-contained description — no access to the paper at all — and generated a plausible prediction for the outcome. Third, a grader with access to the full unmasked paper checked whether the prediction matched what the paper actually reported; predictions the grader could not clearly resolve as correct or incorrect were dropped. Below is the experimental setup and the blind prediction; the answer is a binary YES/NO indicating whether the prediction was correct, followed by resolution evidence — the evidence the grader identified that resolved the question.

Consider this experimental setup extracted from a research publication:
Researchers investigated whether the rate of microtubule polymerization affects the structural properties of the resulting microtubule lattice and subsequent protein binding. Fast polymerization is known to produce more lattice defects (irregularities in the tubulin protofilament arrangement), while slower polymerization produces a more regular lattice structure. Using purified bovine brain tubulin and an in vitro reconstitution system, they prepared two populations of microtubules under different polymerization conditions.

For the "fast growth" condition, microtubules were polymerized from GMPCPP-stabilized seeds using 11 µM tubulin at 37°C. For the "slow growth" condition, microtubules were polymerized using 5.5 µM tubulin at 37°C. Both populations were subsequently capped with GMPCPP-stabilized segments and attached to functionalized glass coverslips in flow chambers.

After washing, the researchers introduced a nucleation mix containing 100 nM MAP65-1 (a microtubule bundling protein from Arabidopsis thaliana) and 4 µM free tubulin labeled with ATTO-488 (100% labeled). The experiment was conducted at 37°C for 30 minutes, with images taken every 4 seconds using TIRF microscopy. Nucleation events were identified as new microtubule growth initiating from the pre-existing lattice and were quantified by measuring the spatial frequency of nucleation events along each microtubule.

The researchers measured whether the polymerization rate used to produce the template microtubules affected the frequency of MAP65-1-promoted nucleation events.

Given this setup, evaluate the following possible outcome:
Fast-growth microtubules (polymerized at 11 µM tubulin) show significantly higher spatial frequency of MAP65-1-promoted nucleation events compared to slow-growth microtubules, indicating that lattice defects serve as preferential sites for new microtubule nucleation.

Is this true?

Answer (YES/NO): YES